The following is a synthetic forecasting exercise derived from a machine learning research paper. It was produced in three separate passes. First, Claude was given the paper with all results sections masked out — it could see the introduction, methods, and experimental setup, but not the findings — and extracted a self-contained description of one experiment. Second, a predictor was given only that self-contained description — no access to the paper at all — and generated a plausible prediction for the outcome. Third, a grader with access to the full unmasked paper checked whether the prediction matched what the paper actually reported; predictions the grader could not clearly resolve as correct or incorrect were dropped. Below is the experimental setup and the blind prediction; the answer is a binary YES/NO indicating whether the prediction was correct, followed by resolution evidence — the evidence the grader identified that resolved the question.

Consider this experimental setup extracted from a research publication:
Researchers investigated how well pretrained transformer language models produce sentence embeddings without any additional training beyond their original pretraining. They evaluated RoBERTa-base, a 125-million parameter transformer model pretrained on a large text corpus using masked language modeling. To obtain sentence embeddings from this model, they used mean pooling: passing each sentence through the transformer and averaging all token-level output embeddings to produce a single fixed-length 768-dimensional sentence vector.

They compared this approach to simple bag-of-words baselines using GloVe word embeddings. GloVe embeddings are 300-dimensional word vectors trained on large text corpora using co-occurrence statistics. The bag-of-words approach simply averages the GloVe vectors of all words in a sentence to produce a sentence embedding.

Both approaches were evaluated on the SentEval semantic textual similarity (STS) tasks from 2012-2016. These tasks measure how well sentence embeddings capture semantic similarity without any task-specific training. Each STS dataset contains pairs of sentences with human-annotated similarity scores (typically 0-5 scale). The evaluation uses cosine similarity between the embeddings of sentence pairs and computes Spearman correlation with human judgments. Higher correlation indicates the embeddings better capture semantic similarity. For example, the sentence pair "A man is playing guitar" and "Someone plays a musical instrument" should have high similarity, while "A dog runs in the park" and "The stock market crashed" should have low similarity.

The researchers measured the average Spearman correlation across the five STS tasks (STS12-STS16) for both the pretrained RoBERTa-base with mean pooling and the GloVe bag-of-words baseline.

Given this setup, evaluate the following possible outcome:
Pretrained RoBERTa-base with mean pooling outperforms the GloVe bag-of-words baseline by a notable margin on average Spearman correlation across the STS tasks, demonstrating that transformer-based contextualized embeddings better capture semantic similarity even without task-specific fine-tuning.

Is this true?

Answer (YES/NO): NO